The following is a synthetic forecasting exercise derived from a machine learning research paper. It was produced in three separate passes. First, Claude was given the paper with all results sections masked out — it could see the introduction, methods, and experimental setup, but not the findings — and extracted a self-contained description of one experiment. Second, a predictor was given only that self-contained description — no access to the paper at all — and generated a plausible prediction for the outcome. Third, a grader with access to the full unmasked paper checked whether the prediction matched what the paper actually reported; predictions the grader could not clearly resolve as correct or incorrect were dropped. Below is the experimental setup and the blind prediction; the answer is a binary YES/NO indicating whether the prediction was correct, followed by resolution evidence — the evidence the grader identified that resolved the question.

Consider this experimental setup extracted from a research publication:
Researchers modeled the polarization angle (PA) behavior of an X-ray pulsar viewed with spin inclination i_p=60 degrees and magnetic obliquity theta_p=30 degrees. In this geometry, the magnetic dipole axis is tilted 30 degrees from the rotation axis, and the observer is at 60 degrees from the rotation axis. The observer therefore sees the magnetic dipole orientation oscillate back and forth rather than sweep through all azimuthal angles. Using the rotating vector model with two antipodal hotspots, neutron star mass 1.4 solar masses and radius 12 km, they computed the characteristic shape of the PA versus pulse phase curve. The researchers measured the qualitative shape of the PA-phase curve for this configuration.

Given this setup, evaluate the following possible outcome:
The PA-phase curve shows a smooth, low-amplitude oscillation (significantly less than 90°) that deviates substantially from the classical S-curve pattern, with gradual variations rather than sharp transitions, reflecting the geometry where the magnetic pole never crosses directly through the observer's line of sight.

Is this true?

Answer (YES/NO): NO